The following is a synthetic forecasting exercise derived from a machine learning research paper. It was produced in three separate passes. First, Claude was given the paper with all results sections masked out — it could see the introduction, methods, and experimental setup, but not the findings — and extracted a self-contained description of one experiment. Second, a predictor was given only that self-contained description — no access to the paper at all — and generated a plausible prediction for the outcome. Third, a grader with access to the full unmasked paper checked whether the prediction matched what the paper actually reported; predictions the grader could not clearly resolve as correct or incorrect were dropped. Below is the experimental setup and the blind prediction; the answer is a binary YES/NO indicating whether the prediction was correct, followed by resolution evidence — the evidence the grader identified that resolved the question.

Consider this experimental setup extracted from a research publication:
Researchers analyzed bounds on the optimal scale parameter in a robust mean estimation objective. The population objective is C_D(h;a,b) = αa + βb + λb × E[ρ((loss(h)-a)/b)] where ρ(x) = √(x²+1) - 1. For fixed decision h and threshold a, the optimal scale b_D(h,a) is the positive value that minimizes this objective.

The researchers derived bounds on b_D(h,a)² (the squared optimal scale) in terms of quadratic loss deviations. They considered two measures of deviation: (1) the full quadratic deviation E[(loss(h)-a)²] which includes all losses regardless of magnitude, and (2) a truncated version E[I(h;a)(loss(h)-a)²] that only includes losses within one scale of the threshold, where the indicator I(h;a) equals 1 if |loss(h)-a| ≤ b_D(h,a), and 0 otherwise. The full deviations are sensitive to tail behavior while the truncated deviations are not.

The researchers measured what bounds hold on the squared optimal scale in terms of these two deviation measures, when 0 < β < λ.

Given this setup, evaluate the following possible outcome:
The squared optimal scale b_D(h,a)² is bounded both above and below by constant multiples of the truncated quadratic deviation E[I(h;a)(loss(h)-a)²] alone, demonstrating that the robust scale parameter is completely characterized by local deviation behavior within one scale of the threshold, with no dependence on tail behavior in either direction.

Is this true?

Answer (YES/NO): NO